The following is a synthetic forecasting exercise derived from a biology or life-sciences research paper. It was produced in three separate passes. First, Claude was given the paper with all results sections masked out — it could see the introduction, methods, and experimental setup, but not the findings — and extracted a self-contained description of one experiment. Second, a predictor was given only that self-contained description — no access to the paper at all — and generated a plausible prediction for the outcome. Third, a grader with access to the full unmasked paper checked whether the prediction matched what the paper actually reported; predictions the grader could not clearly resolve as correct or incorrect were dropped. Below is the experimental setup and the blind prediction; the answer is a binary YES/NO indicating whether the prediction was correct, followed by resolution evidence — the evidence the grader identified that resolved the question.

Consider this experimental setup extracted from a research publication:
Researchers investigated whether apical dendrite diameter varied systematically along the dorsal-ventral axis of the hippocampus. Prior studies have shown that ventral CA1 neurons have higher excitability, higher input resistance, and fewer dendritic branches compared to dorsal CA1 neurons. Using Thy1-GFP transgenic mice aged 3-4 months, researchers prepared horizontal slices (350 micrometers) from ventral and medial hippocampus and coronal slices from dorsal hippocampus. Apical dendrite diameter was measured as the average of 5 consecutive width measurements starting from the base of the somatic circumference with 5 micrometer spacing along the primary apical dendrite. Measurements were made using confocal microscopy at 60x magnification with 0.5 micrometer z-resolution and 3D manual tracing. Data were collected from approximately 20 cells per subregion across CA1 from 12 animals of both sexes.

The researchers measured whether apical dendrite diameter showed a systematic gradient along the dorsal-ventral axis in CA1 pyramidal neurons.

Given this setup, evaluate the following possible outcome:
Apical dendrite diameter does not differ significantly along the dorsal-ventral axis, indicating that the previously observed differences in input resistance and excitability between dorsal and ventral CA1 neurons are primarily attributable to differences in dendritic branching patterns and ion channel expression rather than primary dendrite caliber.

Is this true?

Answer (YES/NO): NO